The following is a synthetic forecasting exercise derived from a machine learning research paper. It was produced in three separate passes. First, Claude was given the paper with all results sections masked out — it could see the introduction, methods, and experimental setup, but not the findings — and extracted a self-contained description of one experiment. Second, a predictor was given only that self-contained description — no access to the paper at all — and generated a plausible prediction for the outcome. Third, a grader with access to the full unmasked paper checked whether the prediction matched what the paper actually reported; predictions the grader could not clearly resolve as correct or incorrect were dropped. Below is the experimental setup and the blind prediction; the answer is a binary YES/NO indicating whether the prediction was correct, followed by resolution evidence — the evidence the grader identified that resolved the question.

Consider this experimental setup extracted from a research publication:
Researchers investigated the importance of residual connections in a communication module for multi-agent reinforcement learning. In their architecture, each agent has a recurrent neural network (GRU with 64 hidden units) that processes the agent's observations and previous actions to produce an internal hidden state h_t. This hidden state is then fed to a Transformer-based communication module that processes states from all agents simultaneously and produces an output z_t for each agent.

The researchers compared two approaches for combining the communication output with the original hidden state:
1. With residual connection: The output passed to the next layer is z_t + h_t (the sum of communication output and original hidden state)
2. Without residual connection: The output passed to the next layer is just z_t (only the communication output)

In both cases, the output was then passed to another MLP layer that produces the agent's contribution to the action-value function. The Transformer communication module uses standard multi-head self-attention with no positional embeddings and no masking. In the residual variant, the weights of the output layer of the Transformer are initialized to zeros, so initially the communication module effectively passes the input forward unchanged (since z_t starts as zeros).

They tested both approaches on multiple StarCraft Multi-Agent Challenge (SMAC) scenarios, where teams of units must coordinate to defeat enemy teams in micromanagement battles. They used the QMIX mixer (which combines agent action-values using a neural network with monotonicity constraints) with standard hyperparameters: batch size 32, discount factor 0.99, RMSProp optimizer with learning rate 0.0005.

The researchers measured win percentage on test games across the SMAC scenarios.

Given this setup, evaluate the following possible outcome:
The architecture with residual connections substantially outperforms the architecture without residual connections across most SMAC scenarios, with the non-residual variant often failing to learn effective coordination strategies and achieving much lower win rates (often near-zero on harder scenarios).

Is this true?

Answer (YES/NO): NO